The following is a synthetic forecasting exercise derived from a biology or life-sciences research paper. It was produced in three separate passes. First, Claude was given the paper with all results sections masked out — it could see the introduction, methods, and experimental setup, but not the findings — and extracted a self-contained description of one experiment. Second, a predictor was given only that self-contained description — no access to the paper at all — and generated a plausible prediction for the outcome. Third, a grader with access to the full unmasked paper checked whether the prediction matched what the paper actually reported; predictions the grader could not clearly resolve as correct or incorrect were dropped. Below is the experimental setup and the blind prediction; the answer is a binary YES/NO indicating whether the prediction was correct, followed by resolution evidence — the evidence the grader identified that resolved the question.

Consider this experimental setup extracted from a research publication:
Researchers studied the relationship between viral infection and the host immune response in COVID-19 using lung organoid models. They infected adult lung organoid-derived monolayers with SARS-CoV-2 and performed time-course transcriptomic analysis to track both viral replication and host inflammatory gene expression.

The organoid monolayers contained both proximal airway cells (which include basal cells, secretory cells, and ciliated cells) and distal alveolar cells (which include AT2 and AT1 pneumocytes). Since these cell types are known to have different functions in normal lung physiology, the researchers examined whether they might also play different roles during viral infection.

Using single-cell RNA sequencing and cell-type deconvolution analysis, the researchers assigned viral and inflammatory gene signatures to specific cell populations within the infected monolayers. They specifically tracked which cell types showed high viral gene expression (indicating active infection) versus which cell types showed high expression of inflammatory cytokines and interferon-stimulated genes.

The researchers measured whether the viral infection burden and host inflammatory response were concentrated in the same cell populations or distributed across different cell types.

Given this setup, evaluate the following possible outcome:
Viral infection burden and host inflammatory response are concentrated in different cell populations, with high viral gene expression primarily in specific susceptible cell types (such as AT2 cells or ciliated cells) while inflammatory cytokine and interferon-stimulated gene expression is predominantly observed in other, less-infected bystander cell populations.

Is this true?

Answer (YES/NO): YES